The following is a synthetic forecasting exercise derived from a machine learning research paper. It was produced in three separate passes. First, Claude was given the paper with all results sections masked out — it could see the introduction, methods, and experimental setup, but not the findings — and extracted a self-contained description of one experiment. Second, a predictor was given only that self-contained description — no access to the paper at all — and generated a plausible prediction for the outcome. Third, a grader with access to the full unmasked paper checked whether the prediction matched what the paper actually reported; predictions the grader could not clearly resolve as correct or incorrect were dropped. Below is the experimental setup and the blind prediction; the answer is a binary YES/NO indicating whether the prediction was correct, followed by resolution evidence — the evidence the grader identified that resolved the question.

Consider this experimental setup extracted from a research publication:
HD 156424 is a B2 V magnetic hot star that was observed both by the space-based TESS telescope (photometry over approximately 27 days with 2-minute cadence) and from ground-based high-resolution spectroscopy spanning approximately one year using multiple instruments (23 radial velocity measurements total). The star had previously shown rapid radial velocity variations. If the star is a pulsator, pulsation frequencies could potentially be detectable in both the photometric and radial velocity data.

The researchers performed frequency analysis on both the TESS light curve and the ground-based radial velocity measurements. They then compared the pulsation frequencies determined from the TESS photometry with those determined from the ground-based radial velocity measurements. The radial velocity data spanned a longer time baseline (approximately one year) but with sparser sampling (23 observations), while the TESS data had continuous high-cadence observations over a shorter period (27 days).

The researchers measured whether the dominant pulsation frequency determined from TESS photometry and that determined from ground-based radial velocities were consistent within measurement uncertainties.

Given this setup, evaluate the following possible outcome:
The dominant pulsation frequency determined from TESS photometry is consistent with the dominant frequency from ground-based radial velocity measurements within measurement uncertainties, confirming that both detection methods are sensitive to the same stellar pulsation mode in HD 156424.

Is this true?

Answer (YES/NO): NO